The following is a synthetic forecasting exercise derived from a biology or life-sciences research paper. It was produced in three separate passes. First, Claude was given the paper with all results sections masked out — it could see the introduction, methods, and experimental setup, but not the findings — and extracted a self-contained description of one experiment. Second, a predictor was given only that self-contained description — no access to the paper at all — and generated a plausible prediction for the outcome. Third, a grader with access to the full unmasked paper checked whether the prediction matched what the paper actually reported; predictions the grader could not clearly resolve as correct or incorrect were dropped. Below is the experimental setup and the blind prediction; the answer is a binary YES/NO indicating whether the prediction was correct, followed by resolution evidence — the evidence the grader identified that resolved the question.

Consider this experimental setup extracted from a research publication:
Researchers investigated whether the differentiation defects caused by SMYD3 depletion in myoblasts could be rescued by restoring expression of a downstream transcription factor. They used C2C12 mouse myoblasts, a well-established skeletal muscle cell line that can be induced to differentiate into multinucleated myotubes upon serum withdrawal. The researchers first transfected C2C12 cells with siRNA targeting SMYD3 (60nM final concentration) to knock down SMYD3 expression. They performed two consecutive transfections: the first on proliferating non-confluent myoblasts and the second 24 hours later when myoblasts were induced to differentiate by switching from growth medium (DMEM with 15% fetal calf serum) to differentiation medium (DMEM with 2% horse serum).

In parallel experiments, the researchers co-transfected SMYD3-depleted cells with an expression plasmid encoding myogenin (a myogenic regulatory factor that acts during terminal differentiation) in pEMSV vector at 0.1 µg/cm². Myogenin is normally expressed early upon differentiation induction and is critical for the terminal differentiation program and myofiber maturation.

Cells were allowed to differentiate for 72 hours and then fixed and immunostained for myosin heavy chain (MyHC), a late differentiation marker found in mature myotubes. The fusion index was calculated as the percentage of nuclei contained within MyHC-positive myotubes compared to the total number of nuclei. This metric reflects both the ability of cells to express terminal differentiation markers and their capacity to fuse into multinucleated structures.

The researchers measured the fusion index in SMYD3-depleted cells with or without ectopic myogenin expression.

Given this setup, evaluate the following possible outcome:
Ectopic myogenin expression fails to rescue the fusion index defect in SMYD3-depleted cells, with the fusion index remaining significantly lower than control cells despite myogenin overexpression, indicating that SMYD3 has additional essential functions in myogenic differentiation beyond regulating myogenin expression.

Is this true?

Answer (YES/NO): NO